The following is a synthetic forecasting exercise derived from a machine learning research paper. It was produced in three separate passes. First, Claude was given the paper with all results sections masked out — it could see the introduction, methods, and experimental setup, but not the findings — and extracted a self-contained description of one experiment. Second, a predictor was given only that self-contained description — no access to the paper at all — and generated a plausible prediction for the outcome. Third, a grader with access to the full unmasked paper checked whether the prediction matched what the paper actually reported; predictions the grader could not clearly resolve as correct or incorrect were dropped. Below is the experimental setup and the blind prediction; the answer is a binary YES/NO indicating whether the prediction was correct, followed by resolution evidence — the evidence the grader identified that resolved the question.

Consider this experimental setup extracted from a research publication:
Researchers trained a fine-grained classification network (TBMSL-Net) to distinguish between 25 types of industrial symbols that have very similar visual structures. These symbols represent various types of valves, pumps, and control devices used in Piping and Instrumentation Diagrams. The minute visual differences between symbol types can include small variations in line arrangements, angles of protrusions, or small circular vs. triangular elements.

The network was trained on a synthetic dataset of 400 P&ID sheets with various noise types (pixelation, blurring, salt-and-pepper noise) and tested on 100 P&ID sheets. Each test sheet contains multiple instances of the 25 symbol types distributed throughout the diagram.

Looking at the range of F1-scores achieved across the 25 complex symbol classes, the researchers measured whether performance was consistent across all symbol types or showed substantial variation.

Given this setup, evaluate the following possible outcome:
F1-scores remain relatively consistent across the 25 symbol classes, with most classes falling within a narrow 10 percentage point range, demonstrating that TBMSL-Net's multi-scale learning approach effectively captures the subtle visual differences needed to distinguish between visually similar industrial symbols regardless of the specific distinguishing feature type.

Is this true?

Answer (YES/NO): NO